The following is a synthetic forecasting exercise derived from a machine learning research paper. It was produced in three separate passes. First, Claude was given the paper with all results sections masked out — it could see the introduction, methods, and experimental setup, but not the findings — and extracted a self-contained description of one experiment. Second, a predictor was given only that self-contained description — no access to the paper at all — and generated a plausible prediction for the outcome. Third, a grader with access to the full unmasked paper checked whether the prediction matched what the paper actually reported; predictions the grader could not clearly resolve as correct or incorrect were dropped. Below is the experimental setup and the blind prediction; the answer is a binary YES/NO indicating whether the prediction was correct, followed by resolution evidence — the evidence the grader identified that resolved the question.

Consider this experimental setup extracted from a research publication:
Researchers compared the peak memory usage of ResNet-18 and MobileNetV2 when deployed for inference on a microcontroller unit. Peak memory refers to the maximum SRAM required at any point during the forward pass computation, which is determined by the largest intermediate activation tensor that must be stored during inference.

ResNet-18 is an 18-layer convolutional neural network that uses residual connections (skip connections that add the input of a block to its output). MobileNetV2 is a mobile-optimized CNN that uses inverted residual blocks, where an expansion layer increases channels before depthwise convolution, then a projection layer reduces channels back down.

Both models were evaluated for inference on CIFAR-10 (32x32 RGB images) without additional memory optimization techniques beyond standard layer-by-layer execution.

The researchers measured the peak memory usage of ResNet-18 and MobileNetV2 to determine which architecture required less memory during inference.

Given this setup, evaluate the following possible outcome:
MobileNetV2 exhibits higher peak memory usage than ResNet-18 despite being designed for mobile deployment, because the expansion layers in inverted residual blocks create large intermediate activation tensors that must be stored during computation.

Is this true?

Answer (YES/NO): YES